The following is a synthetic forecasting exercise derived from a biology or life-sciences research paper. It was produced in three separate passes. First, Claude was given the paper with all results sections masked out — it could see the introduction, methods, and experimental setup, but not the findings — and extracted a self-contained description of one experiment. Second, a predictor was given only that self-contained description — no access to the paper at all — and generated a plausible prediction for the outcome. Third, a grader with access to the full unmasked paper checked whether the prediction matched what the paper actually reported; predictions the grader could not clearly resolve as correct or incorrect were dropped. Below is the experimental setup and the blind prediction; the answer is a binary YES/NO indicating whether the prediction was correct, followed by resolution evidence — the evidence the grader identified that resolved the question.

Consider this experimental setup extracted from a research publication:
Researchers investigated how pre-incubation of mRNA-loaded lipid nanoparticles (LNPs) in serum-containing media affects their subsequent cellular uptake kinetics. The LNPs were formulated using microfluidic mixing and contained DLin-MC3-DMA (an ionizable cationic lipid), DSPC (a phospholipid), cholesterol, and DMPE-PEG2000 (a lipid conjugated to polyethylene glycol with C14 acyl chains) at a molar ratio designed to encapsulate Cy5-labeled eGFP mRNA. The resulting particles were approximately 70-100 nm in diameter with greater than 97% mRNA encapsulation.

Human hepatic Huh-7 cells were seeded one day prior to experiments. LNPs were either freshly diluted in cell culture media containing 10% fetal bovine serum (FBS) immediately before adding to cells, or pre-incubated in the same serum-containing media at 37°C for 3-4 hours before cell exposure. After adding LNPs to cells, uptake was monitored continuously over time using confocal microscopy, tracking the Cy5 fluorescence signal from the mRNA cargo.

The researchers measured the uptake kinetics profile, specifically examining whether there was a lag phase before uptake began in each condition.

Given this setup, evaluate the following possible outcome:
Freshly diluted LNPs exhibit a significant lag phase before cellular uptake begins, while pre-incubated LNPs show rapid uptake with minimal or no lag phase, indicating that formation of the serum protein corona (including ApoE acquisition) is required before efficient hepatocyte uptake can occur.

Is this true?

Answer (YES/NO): YES